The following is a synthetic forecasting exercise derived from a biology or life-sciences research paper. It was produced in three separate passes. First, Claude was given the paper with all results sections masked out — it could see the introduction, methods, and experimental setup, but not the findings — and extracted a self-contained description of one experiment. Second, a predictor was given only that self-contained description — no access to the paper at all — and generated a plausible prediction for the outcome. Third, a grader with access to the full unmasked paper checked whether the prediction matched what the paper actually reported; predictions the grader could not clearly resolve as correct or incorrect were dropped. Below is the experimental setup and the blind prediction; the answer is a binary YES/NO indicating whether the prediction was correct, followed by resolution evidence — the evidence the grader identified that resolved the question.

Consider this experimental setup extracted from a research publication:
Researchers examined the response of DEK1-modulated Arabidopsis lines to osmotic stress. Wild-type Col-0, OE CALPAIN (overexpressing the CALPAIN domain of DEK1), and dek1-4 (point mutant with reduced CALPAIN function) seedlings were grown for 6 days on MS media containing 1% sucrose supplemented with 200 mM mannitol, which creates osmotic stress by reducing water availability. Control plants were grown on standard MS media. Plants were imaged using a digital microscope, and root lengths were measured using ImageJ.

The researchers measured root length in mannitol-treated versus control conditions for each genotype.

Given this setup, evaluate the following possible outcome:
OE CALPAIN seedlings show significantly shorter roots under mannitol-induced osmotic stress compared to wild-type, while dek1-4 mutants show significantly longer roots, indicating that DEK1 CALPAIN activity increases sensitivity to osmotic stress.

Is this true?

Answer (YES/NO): NO